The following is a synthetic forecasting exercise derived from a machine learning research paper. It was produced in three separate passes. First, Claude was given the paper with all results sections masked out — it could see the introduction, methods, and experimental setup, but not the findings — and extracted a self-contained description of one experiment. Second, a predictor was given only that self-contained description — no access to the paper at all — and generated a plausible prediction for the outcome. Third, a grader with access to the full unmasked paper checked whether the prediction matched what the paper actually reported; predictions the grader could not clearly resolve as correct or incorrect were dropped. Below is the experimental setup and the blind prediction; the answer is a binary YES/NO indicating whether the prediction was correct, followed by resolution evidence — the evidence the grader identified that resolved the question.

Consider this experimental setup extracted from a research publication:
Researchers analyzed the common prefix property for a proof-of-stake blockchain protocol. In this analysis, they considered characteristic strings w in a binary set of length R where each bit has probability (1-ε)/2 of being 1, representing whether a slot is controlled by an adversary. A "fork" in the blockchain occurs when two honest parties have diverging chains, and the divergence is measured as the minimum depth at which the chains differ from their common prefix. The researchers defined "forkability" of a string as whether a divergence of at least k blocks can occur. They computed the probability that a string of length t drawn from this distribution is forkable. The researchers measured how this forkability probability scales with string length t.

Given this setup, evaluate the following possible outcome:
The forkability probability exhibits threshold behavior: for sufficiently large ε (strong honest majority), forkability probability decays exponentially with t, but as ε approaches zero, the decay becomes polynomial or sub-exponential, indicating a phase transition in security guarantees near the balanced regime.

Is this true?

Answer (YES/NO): NO